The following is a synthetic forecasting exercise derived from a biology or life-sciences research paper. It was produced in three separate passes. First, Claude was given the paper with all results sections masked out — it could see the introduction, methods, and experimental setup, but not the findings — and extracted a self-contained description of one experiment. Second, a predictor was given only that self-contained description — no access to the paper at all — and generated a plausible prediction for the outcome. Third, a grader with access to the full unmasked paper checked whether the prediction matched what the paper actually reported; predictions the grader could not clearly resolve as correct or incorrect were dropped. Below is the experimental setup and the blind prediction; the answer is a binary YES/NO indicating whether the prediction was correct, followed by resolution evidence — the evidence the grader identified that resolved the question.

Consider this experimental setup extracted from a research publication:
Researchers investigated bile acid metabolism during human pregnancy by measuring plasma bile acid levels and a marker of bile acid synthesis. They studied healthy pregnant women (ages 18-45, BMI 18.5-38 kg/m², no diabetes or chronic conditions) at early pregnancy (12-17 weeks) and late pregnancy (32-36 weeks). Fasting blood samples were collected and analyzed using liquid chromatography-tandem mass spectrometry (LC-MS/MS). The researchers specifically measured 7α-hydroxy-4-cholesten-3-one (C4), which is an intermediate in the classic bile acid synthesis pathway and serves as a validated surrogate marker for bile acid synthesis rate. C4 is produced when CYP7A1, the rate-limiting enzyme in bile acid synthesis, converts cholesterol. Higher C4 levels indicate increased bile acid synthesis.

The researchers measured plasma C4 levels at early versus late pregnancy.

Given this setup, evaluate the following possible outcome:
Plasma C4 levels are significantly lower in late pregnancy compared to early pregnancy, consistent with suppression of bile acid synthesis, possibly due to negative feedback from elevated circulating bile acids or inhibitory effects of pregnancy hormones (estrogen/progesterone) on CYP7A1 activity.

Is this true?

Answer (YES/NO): NO